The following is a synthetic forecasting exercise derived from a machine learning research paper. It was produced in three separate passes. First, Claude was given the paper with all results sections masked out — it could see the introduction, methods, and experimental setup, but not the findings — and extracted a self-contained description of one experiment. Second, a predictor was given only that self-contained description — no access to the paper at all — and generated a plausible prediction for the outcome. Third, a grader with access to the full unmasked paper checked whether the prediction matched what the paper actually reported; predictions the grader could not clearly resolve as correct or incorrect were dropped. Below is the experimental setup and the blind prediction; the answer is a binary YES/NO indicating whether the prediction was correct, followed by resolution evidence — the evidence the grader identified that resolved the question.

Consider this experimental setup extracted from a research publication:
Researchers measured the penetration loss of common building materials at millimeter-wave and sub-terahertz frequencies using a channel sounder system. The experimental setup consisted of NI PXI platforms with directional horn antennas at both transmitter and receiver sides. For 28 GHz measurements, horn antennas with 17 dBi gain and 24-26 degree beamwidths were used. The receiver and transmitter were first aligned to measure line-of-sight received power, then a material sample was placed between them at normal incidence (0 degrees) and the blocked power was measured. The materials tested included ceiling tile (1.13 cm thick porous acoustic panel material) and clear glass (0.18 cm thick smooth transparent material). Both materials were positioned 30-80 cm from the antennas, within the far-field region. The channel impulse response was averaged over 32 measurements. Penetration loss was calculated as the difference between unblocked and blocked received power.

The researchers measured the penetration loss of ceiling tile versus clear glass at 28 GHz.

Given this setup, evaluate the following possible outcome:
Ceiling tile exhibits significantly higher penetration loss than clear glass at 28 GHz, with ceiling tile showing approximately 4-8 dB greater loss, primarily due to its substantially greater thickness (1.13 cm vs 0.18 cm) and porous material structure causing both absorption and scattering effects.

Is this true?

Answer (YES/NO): NO